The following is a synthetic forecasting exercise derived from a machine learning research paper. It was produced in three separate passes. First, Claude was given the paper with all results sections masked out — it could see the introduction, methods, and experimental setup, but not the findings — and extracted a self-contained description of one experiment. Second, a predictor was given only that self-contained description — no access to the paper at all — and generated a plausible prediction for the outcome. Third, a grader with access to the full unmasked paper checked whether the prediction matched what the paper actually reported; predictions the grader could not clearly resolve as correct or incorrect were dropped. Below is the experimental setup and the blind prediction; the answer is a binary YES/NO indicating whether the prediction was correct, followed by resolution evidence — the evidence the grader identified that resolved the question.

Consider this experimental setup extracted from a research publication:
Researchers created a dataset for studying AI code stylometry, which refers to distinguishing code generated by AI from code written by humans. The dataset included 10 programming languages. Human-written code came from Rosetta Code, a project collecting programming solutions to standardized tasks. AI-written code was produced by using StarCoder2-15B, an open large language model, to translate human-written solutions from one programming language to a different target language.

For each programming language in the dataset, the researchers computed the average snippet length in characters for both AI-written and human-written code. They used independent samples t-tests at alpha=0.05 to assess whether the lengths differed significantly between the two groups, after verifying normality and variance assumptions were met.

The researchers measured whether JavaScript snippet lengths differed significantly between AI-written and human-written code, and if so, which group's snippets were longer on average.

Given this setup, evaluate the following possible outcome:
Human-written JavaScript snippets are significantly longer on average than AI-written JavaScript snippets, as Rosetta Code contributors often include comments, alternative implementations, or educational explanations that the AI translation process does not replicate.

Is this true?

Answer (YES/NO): YES